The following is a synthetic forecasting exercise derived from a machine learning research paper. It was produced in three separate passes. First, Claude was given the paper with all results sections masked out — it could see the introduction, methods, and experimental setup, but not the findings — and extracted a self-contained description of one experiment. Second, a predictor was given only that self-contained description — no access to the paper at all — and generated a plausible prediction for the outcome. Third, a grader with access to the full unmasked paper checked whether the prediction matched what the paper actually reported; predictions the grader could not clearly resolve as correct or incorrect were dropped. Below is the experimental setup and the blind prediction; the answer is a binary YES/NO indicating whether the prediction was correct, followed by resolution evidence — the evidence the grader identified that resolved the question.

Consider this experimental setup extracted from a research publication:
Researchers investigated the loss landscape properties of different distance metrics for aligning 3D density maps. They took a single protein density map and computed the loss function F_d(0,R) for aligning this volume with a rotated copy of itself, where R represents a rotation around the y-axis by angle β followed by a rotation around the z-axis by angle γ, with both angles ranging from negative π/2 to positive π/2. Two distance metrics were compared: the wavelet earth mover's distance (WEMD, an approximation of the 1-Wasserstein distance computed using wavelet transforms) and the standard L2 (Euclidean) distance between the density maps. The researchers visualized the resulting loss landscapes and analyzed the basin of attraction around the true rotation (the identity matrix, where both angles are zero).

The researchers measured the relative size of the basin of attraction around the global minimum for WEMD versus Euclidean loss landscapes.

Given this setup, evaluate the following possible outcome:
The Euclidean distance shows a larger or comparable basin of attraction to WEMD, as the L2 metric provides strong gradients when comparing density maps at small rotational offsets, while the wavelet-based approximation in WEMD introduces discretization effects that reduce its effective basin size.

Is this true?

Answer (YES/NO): NO